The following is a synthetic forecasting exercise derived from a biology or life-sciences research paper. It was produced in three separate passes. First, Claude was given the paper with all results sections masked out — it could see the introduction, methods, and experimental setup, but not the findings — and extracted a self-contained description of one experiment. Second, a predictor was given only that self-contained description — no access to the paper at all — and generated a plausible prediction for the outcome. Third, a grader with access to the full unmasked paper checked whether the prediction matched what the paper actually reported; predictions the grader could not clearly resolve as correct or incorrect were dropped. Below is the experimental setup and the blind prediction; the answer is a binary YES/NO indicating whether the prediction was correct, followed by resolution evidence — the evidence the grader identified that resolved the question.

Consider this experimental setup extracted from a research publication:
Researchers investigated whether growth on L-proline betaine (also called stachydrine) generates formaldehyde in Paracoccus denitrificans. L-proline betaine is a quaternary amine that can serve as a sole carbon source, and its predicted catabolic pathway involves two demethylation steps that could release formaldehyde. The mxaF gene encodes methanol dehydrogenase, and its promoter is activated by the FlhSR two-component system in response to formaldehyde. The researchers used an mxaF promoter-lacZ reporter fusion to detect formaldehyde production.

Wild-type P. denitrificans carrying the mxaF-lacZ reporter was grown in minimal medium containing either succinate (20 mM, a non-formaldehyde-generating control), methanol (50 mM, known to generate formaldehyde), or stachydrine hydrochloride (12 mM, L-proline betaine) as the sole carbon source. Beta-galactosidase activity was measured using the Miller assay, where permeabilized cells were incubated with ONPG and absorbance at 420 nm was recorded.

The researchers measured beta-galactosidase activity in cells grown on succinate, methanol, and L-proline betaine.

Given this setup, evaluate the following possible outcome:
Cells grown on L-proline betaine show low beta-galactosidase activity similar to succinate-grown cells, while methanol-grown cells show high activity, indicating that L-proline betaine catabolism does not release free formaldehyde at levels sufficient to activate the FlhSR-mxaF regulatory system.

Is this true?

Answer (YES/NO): NO